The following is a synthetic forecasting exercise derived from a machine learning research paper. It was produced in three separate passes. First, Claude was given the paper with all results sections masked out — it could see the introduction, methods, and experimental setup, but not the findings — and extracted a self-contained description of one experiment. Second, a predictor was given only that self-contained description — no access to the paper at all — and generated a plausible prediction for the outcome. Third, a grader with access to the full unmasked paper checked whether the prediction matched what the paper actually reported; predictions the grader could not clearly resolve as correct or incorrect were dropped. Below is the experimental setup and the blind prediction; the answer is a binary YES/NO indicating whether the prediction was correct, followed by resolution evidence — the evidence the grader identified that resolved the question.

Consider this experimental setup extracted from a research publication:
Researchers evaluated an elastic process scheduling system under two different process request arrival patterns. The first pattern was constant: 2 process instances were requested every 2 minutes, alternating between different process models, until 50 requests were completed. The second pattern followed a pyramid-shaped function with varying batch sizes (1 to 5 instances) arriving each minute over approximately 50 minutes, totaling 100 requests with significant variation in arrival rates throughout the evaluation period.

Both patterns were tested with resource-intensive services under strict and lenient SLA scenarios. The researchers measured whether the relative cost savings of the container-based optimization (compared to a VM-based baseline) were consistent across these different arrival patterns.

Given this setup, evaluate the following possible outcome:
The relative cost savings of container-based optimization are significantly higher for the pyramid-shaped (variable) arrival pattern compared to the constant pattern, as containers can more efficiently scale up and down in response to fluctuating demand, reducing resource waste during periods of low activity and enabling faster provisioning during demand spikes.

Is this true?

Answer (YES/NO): NO